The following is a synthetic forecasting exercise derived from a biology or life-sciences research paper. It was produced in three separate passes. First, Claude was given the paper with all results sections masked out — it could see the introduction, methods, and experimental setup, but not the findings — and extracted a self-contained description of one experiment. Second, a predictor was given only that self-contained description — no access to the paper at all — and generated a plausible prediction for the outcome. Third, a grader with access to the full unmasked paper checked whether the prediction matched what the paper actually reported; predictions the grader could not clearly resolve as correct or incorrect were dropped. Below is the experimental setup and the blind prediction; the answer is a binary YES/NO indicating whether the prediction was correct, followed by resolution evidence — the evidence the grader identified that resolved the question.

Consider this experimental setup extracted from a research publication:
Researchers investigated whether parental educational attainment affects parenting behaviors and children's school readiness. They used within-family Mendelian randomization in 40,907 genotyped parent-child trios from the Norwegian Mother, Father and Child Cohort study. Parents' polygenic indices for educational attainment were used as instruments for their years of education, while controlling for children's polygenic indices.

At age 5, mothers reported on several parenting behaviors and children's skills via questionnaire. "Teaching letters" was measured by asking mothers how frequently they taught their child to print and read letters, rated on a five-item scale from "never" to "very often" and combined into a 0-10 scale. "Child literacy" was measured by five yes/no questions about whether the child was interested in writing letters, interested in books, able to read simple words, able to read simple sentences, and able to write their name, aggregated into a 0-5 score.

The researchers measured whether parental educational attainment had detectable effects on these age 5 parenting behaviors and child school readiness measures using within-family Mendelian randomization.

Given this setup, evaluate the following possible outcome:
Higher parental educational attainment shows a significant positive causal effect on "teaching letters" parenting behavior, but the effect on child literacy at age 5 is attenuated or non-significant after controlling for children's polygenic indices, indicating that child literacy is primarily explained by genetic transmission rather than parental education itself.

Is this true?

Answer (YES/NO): NO